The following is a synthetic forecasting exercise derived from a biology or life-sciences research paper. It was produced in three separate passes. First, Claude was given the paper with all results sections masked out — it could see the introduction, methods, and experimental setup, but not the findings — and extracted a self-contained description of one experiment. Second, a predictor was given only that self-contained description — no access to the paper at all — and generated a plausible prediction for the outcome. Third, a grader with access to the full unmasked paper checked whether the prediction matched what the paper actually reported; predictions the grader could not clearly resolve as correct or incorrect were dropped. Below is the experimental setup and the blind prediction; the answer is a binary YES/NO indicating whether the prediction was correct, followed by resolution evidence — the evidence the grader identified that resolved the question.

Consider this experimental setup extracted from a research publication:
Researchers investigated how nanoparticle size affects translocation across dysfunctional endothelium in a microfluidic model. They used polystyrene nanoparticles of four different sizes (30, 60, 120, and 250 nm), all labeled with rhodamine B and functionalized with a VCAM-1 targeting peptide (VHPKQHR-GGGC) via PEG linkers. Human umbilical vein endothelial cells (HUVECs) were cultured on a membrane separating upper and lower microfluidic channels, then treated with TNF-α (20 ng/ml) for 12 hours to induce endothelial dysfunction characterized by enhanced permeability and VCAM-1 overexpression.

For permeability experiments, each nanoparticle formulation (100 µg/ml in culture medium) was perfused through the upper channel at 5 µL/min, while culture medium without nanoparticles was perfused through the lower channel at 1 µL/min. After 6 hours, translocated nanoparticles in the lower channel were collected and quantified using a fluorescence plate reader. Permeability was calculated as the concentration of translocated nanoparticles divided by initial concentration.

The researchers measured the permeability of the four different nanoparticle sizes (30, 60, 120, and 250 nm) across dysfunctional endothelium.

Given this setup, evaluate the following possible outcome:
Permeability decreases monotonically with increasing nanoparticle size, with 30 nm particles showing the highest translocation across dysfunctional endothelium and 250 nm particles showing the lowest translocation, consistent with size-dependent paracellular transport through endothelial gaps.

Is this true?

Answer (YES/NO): YES